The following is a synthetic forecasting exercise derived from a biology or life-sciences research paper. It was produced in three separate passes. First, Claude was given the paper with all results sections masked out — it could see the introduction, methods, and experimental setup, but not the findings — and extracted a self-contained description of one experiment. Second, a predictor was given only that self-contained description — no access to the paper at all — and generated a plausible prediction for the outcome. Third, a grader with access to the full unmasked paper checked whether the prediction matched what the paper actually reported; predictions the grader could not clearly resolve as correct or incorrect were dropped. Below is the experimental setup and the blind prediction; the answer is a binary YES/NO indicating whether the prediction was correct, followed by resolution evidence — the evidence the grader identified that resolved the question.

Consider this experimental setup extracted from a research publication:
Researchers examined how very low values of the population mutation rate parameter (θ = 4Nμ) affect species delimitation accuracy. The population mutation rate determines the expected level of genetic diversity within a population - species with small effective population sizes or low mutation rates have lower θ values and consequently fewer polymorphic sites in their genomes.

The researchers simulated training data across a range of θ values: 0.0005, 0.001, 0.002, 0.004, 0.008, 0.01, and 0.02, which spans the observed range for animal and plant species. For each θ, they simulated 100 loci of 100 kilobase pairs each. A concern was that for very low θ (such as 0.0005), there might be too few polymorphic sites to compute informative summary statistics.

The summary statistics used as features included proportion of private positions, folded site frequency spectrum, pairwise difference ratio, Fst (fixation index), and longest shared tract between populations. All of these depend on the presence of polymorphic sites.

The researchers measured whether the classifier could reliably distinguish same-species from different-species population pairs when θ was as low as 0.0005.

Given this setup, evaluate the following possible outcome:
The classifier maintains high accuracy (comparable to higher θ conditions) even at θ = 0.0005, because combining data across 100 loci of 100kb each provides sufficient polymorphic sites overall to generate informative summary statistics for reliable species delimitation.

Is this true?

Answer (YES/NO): NO